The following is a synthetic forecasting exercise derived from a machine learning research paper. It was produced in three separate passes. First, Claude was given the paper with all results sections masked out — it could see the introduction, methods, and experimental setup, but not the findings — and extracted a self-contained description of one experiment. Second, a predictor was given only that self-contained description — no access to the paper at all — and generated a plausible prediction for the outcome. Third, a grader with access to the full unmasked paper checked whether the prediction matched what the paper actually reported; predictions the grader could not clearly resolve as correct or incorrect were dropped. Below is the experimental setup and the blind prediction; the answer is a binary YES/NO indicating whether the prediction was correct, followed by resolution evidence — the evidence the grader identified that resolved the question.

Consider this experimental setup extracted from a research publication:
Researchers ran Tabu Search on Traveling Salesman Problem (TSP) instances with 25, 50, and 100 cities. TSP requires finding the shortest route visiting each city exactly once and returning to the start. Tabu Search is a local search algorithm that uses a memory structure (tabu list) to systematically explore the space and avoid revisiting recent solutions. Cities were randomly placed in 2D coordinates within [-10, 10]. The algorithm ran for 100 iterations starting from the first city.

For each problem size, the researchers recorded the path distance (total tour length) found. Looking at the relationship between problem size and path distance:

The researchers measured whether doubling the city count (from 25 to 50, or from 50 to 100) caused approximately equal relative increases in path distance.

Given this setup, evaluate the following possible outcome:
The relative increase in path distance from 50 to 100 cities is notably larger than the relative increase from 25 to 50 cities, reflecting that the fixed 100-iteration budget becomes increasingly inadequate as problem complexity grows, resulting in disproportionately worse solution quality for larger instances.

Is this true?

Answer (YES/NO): NO